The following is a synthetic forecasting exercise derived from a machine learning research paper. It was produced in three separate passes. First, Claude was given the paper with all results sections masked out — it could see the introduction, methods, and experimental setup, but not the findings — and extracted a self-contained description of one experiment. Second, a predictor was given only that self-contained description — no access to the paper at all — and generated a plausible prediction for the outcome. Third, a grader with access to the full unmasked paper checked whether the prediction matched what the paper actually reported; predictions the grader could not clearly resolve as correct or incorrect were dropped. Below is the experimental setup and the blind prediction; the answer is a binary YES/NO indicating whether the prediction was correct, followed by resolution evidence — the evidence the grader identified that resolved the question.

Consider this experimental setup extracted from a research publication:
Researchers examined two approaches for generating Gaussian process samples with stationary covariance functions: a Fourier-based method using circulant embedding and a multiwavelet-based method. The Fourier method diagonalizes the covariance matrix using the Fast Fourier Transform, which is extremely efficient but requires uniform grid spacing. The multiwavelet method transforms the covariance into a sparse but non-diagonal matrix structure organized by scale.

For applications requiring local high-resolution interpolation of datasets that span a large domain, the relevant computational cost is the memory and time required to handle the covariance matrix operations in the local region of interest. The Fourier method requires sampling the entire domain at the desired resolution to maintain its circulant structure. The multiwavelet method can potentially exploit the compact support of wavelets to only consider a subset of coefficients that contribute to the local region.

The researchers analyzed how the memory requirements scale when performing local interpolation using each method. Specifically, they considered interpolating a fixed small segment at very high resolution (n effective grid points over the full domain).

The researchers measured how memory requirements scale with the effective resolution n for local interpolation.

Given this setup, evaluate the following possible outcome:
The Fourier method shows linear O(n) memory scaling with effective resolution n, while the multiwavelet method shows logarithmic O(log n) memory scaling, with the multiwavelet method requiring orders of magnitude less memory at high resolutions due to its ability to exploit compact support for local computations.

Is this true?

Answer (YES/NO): YES